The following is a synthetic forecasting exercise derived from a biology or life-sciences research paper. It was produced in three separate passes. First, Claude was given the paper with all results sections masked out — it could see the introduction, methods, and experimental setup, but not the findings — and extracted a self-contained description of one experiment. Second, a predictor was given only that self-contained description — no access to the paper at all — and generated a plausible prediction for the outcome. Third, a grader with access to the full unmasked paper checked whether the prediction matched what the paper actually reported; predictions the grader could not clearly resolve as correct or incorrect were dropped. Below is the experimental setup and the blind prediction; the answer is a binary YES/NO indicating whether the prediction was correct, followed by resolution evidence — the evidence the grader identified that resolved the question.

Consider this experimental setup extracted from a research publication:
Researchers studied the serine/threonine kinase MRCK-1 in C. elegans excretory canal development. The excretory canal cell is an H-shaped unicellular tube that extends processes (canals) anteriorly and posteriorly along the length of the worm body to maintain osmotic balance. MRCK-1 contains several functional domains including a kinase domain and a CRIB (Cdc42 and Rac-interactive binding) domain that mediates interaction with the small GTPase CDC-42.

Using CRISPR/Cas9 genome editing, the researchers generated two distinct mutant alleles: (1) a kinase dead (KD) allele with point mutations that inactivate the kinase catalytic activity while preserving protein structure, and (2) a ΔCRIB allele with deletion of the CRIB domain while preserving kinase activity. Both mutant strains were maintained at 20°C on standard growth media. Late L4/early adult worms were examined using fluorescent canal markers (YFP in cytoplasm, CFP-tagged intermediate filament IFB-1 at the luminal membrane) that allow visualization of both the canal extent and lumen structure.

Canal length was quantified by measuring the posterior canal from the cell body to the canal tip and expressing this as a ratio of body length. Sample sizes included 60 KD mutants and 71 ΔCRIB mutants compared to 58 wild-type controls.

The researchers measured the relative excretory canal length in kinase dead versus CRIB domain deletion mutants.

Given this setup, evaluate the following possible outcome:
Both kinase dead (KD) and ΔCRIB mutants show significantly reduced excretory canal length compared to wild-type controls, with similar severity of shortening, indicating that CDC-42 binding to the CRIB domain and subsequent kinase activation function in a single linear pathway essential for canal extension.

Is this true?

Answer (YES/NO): NO